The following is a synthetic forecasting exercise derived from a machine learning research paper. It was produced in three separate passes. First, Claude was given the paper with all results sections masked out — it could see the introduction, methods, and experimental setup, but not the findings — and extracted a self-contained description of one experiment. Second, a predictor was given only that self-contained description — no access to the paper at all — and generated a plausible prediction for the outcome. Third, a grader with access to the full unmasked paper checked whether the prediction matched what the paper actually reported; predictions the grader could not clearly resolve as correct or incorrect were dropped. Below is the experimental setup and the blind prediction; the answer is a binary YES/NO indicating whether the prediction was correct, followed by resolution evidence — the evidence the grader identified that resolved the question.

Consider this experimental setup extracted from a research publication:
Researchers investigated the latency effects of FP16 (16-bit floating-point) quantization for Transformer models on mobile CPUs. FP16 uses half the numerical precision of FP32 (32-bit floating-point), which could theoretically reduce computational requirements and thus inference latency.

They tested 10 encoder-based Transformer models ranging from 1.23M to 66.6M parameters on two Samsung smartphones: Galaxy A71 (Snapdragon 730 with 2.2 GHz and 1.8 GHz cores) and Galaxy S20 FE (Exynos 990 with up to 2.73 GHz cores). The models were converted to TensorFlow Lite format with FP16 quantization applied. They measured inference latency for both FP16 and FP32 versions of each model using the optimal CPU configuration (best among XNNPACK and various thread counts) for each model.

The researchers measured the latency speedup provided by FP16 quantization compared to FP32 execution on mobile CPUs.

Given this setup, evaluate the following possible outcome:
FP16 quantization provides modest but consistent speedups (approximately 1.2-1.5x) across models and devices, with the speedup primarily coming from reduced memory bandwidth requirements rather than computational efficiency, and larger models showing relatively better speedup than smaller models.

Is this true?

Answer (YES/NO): NO